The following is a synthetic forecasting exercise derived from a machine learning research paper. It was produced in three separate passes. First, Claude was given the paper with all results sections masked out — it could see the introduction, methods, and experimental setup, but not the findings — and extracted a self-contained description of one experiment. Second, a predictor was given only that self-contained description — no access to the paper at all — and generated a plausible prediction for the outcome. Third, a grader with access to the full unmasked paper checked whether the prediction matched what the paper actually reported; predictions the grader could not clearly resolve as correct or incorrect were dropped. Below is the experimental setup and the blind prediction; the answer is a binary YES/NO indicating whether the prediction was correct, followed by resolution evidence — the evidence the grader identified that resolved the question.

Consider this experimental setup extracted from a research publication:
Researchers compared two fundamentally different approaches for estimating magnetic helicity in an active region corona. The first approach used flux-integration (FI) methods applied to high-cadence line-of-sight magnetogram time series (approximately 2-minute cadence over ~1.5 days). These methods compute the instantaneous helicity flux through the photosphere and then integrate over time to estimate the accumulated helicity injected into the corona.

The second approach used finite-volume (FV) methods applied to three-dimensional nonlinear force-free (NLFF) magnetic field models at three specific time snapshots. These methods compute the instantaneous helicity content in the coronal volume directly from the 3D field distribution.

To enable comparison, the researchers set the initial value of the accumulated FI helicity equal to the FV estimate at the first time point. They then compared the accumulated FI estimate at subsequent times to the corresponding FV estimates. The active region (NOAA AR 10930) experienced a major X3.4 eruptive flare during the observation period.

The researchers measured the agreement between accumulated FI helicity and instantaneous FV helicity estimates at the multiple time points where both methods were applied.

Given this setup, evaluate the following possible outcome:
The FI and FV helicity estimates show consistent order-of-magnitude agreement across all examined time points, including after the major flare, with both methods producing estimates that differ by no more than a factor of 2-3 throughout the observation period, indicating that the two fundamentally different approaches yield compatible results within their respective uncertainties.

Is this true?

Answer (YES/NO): NO